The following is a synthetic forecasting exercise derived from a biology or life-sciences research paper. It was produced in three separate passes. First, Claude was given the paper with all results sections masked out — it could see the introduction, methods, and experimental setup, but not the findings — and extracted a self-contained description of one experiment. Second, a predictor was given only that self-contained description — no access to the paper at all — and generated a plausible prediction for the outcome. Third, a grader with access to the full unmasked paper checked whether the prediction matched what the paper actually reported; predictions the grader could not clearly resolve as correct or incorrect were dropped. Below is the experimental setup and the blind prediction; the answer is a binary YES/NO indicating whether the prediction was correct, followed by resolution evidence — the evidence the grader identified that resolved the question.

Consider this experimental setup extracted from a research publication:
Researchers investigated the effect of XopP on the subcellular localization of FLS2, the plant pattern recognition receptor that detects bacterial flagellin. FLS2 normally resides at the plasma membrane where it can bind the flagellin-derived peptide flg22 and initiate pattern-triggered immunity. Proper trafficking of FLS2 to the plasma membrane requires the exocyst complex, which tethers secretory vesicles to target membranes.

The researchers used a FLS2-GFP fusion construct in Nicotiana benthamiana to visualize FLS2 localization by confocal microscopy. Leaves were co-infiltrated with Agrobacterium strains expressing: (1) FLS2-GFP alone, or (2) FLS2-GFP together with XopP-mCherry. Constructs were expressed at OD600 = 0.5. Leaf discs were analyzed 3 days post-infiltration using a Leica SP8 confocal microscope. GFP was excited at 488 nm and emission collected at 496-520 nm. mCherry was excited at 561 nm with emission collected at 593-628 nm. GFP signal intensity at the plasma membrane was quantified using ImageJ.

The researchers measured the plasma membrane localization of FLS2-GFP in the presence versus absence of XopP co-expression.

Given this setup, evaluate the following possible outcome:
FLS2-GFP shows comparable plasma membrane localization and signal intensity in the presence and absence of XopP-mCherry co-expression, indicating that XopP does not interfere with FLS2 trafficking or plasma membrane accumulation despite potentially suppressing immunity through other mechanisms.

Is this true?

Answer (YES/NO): NO